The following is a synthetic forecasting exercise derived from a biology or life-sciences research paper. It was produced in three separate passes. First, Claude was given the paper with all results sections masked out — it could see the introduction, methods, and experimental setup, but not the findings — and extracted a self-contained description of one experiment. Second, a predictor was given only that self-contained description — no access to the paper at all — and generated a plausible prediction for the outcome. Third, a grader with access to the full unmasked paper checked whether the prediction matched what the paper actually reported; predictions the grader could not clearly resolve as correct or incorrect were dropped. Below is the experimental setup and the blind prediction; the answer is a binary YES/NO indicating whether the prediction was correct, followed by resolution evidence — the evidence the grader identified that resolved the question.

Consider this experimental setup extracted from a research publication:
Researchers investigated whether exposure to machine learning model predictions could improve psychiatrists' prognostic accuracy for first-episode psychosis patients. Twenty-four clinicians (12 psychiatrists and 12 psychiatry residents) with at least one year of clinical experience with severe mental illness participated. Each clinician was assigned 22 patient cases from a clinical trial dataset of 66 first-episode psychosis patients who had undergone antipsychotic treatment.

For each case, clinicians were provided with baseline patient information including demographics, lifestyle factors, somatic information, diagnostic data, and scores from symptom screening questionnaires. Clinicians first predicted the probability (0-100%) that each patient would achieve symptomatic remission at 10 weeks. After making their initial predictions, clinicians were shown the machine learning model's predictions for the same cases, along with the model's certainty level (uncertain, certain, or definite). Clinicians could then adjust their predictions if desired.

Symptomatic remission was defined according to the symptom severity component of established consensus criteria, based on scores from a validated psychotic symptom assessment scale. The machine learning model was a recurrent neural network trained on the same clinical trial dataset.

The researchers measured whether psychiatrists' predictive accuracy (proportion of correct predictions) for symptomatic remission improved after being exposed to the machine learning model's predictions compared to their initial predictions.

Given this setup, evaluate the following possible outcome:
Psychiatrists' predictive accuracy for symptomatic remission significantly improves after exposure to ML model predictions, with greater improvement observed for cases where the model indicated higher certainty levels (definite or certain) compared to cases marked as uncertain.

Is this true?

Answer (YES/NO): NO